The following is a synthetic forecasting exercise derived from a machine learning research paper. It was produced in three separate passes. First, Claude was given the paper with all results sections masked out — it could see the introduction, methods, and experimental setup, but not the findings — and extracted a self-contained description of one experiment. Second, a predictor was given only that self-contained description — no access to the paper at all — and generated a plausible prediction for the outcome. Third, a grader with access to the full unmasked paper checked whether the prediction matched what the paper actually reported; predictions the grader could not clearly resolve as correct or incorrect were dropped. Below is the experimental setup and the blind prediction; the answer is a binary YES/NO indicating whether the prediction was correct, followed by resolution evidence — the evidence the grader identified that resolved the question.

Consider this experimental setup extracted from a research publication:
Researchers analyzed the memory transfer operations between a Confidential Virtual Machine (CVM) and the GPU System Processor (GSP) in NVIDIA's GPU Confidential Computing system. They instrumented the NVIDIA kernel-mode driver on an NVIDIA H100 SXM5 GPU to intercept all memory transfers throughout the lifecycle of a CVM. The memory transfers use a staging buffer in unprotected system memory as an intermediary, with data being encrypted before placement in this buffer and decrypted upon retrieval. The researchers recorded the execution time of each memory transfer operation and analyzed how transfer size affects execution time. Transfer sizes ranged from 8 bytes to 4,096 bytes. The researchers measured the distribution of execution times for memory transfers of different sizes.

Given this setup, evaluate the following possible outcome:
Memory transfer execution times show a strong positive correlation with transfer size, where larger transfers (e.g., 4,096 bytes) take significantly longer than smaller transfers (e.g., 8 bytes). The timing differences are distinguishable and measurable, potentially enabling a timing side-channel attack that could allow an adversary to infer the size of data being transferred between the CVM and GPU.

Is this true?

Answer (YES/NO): NO